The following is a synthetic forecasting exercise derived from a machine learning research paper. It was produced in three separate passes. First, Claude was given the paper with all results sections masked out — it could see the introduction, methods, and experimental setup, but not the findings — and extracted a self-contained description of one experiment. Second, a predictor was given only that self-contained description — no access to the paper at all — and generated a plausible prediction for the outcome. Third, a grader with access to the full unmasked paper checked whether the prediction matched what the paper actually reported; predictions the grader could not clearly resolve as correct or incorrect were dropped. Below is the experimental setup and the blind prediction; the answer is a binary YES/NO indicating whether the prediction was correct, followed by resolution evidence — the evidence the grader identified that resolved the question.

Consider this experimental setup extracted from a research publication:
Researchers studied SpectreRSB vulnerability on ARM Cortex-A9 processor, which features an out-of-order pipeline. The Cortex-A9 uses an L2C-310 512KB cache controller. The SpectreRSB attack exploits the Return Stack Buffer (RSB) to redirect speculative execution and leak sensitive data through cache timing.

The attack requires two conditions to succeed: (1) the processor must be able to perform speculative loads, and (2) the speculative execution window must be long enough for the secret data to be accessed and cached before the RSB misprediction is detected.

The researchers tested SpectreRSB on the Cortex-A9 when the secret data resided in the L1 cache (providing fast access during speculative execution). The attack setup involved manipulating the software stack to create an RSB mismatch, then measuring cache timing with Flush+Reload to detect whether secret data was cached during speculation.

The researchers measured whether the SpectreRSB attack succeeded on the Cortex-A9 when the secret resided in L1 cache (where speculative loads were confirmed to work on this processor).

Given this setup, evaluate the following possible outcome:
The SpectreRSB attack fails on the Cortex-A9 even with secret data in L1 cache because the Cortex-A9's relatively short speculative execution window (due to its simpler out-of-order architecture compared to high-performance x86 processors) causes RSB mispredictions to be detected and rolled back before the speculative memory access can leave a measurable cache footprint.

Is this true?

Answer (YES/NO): YES